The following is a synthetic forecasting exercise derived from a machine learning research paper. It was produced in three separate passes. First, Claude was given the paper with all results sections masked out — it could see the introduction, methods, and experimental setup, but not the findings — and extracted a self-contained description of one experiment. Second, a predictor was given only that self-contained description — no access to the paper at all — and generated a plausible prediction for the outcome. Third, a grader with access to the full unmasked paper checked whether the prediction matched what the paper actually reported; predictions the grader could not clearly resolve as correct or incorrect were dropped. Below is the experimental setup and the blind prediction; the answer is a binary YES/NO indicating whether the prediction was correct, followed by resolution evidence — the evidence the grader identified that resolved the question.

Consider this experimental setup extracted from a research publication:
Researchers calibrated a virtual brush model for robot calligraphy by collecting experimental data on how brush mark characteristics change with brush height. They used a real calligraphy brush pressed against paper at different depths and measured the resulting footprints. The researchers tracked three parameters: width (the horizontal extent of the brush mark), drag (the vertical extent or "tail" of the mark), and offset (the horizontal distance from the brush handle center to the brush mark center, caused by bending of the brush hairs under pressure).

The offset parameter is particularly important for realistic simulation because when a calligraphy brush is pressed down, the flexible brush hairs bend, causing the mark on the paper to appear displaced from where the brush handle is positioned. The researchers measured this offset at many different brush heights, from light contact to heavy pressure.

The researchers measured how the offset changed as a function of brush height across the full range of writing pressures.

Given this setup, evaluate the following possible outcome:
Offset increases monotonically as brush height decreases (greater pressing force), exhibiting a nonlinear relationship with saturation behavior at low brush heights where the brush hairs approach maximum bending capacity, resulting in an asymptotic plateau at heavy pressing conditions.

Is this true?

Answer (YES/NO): NO